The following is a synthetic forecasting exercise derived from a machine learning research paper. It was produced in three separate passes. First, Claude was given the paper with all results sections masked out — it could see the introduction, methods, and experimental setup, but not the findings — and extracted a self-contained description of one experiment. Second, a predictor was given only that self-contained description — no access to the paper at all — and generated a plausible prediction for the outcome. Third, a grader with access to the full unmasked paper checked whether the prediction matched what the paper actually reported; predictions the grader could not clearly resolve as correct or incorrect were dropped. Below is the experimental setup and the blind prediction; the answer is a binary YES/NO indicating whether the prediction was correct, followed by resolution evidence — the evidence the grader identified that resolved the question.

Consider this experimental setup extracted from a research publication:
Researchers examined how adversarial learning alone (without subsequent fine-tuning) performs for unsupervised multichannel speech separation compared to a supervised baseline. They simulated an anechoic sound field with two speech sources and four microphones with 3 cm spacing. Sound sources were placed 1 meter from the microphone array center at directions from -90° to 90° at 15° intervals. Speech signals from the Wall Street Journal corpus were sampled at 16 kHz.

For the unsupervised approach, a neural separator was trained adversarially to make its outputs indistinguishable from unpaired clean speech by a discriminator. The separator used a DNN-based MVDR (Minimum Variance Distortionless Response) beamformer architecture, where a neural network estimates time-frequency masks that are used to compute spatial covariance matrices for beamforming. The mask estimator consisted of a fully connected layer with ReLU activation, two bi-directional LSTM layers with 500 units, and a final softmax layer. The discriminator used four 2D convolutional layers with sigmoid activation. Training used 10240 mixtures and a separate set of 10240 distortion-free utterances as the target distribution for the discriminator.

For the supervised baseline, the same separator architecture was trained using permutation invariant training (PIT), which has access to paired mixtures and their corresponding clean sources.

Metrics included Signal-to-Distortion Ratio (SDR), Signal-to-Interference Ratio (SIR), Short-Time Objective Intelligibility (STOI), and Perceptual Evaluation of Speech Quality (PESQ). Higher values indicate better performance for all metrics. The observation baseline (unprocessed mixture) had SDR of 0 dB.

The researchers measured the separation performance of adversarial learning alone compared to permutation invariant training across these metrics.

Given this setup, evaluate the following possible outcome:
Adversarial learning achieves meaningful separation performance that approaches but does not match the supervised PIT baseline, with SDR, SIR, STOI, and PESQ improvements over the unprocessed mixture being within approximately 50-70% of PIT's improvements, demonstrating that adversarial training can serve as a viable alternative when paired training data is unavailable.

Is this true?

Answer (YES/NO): NO